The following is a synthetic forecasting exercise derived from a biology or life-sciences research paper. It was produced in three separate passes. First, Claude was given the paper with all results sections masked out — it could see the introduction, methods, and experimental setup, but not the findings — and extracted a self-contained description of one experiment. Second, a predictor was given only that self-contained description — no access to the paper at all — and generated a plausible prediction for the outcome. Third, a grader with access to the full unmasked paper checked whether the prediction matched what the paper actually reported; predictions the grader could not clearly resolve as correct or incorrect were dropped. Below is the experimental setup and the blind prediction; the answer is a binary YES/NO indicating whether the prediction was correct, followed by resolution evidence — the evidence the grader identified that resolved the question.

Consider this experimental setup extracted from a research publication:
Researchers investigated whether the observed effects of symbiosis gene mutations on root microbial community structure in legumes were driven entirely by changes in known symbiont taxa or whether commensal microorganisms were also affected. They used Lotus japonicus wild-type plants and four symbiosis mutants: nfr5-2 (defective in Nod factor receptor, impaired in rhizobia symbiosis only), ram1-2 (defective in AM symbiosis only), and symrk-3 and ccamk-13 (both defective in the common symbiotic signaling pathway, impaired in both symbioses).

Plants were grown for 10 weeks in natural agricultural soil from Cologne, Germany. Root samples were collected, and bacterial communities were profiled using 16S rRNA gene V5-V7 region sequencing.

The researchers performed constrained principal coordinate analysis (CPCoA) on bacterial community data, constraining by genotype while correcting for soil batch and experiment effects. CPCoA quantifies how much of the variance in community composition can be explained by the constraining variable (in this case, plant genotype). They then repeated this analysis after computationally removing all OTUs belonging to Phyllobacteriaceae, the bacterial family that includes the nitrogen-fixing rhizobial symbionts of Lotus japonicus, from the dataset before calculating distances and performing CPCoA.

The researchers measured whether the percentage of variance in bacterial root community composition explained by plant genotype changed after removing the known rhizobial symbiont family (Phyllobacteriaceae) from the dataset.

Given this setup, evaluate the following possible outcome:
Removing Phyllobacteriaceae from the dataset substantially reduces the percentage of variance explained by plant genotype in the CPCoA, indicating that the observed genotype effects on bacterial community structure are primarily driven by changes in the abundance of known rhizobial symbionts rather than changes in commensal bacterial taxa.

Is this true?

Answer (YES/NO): NO